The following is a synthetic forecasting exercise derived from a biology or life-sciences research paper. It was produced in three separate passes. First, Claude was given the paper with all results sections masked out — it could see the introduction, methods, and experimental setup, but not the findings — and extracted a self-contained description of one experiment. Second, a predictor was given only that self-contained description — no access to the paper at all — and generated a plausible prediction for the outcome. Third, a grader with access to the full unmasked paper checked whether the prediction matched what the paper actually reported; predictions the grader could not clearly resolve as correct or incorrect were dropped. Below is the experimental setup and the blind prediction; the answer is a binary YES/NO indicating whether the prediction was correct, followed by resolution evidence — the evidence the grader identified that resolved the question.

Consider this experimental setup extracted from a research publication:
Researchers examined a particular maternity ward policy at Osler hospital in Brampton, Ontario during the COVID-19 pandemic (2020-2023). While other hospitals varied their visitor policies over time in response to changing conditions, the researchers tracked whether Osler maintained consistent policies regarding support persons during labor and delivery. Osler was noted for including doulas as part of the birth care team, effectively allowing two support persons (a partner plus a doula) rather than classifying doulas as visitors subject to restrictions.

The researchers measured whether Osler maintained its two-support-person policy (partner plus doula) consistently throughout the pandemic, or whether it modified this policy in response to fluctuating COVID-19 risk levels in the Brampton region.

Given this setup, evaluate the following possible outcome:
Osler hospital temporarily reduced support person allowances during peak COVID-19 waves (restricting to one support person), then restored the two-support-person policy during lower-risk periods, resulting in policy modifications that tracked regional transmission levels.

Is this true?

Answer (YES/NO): NO